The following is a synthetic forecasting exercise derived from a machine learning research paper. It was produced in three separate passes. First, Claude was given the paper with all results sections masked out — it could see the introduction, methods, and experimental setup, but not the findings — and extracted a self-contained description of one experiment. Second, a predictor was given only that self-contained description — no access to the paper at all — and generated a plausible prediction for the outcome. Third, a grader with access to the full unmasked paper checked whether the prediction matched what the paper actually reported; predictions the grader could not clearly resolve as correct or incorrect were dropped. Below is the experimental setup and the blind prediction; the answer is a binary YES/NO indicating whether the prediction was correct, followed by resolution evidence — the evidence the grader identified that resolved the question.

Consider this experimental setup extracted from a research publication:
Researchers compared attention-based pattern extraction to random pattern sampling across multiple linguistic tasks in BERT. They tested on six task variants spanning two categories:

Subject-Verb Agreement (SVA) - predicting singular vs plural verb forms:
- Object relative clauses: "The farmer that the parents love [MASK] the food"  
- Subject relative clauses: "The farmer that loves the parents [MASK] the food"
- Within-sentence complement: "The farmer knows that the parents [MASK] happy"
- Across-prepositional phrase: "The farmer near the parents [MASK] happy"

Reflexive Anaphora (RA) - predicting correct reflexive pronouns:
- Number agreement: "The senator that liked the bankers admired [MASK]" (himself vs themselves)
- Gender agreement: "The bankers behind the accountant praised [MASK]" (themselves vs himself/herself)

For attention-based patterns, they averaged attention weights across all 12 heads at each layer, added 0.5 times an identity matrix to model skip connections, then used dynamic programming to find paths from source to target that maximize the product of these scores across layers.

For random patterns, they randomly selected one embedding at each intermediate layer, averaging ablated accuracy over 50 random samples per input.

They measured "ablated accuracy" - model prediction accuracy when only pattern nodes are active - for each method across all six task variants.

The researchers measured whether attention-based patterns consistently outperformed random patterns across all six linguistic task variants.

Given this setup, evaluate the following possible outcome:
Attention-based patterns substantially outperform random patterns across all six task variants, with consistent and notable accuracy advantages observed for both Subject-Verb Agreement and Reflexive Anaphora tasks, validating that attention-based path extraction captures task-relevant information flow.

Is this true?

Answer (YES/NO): NO